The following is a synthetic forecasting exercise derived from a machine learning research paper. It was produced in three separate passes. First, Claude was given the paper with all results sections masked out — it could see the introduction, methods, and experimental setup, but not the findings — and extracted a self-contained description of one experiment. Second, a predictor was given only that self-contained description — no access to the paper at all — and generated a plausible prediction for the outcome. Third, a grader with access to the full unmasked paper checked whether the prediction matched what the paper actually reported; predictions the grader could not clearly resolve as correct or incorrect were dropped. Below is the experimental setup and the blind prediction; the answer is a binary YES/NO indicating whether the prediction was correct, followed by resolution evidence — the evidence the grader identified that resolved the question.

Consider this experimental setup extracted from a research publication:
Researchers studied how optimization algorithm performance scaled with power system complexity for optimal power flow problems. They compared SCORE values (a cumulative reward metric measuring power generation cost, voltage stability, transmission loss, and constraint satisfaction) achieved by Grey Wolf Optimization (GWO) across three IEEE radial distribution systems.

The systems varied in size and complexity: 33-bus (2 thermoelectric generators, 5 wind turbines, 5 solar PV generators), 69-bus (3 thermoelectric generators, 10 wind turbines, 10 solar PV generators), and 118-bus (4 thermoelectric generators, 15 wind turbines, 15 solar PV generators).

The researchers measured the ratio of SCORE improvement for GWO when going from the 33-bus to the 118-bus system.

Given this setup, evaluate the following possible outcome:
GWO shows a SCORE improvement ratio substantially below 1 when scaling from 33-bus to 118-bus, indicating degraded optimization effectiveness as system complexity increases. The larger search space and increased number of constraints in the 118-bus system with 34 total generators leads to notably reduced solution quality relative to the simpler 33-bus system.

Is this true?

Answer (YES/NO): NO